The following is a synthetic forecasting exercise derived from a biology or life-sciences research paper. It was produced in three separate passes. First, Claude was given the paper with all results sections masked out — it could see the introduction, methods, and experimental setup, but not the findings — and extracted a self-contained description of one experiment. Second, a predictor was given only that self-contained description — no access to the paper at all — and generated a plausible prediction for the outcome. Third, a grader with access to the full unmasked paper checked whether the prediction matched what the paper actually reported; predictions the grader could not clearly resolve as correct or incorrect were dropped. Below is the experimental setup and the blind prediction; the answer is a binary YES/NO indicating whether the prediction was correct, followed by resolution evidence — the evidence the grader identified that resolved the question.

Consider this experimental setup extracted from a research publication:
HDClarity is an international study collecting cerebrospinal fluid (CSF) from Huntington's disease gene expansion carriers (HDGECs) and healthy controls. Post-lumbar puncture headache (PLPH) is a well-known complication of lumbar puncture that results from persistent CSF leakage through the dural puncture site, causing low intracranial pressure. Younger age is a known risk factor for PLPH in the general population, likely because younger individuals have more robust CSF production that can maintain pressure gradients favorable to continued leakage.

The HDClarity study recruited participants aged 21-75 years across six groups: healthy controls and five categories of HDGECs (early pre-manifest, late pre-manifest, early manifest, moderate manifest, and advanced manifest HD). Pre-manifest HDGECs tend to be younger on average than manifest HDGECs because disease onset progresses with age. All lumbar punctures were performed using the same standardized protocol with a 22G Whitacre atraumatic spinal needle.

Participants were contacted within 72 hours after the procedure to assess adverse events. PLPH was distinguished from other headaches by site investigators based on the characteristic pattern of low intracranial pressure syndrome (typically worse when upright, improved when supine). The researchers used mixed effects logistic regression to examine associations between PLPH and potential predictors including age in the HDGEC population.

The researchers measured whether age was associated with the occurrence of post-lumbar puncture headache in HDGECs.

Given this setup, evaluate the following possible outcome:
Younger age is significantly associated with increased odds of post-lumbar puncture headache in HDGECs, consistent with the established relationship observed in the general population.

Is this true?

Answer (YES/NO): NO